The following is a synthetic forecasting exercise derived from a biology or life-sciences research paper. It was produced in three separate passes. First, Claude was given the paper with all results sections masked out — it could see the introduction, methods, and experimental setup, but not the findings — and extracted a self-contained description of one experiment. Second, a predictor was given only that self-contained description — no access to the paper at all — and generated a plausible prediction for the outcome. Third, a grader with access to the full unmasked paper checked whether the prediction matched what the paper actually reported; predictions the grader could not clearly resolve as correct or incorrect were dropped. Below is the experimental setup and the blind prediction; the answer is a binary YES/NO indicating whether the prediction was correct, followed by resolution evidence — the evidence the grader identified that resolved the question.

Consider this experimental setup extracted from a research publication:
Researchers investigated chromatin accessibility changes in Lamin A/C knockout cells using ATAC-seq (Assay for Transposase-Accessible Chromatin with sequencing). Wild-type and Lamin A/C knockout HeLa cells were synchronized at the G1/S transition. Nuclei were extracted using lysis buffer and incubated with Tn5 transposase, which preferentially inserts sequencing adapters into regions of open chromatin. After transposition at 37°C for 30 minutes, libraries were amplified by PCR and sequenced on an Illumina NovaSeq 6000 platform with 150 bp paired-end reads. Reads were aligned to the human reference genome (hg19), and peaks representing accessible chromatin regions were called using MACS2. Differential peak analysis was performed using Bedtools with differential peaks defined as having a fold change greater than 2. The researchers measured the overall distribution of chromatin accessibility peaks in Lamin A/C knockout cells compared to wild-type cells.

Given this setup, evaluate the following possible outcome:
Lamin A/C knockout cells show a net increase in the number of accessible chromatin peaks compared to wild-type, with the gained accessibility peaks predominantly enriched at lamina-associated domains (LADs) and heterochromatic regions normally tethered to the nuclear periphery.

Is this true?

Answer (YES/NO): NO